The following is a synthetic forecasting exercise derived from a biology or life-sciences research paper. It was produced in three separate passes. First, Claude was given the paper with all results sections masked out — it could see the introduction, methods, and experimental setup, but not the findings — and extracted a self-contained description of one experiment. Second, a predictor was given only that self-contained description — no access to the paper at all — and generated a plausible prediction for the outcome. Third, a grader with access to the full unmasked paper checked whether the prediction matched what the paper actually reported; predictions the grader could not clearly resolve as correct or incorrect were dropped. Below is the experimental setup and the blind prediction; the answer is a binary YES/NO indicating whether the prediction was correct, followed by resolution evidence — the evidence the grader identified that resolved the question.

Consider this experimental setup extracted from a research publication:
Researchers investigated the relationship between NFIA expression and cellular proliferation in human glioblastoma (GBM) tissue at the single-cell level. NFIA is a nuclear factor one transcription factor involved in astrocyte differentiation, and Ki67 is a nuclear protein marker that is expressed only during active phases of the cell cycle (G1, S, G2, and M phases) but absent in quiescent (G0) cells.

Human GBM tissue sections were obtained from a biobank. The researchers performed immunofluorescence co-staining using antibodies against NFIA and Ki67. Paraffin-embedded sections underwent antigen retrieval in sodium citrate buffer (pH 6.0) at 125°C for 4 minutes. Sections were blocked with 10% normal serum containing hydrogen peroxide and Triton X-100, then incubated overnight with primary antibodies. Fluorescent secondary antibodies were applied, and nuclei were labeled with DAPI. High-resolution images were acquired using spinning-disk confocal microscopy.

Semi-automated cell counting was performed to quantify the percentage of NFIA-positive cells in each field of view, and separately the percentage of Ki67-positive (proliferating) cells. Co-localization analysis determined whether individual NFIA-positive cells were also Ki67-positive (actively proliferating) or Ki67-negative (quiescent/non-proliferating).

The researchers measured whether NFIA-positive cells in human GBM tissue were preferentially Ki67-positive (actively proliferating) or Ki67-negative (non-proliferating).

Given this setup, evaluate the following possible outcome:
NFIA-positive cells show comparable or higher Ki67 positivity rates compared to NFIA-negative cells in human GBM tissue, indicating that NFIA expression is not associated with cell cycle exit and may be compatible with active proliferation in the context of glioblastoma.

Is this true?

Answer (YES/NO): NO